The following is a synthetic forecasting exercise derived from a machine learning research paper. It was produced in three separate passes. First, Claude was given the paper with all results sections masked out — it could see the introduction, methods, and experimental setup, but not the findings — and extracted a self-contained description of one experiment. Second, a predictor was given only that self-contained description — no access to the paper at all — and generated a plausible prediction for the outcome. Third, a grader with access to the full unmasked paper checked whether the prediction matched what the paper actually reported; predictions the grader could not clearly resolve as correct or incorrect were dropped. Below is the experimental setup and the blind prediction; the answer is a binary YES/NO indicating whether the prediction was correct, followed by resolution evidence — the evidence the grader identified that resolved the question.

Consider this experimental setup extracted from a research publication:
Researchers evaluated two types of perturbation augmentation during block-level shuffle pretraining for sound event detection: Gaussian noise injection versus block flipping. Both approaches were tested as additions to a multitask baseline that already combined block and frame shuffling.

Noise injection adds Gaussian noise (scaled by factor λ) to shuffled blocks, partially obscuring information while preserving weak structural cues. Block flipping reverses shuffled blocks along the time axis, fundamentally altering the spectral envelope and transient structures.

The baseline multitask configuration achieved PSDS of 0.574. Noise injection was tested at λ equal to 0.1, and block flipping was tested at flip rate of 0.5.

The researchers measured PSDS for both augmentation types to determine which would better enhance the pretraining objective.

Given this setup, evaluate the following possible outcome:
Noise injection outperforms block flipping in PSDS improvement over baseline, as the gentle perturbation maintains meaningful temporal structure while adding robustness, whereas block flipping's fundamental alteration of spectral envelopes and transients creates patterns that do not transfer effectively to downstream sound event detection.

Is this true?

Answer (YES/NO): YES